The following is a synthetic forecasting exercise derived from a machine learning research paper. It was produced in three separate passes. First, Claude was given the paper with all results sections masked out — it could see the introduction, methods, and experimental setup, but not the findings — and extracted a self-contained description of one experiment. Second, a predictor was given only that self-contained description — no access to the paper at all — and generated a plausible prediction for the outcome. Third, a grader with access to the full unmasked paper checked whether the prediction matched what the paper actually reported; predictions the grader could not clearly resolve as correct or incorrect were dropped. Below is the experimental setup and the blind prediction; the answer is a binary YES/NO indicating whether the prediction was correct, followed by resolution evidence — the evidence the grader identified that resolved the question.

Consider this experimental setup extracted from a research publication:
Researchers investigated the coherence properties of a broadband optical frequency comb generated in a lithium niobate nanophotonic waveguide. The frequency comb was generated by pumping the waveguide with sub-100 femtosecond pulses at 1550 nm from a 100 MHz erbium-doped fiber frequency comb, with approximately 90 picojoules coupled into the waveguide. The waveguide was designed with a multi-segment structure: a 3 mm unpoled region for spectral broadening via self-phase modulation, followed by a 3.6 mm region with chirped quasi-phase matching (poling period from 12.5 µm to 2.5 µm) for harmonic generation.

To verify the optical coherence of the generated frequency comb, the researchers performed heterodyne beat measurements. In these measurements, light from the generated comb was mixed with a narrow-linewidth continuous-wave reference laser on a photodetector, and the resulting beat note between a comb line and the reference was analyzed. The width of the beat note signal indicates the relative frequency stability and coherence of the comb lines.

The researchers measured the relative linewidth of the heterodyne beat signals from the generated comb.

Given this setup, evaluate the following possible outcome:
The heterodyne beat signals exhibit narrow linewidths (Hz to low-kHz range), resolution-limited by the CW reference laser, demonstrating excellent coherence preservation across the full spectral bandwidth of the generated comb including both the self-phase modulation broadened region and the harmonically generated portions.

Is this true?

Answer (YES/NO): YES